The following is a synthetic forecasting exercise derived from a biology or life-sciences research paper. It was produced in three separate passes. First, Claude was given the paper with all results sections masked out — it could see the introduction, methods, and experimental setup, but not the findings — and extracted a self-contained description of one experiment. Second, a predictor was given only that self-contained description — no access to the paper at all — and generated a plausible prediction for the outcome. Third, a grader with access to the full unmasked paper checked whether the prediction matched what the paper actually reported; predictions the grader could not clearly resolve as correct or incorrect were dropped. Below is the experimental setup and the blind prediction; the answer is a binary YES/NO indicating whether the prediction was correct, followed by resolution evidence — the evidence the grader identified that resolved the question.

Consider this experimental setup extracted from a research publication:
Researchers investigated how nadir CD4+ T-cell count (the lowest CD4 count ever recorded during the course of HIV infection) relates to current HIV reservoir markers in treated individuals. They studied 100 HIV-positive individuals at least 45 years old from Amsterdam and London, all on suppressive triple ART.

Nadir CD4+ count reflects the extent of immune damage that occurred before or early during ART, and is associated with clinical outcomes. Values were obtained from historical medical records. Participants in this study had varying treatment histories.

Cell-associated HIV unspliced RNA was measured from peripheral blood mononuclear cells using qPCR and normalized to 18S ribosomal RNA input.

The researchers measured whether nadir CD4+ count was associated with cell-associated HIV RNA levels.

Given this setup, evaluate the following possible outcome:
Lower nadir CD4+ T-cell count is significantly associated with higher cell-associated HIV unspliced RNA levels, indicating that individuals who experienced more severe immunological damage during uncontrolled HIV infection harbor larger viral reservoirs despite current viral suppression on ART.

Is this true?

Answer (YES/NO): NO